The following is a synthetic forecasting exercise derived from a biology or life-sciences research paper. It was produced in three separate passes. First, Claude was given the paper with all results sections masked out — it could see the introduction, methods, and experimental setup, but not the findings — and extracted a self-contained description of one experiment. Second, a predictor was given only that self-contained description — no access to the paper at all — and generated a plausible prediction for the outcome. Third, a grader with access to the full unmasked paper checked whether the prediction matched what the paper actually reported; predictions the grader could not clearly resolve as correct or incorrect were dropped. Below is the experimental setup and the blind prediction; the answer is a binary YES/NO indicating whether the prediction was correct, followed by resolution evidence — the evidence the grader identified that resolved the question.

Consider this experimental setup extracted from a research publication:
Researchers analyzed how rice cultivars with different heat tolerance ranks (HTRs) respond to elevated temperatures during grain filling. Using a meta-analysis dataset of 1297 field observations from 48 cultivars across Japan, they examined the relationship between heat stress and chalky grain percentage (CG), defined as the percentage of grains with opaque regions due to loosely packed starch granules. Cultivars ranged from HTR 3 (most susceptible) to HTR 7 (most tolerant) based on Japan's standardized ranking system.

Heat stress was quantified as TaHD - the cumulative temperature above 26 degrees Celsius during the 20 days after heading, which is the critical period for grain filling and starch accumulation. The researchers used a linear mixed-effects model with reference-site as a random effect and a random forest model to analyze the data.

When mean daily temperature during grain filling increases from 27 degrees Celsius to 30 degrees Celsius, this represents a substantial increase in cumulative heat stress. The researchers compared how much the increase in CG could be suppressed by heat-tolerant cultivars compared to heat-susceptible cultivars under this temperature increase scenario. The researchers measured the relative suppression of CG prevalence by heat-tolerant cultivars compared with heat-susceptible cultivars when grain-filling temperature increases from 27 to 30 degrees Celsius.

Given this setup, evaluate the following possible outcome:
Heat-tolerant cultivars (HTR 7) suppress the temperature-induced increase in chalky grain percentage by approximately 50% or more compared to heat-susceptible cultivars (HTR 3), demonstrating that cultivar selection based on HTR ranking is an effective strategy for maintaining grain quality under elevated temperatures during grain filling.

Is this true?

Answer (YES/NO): YES